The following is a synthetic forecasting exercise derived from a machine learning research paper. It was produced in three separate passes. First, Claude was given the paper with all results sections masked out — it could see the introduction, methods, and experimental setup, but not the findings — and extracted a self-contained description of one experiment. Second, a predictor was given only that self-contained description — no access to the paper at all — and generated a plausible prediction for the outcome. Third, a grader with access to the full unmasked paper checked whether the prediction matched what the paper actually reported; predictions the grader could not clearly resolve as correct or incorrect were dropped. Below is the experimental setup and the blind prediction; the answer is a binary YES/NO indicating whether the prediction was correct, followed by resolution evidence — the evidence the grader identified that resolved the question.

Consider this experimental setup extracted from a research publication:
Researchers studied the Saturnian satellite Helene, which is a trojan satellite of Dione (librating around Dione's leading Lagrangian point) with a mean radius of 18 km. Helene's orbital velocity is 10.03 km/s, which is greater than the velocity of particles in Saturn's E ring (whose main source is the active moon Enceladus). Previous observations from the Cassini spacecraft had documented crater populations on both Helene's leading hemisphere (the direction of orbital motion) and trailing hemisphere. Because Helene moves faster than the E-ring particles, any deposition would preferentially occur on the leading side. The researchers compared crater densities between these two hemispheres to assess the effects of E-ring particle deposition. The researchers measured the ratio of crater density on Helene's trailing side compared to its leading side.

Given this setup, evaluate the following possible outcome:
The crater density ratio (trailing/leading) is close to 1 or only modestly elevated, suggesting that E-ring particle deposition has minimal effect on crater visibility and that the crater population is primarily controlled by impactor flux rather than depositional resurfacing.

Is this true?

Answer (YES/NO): NO